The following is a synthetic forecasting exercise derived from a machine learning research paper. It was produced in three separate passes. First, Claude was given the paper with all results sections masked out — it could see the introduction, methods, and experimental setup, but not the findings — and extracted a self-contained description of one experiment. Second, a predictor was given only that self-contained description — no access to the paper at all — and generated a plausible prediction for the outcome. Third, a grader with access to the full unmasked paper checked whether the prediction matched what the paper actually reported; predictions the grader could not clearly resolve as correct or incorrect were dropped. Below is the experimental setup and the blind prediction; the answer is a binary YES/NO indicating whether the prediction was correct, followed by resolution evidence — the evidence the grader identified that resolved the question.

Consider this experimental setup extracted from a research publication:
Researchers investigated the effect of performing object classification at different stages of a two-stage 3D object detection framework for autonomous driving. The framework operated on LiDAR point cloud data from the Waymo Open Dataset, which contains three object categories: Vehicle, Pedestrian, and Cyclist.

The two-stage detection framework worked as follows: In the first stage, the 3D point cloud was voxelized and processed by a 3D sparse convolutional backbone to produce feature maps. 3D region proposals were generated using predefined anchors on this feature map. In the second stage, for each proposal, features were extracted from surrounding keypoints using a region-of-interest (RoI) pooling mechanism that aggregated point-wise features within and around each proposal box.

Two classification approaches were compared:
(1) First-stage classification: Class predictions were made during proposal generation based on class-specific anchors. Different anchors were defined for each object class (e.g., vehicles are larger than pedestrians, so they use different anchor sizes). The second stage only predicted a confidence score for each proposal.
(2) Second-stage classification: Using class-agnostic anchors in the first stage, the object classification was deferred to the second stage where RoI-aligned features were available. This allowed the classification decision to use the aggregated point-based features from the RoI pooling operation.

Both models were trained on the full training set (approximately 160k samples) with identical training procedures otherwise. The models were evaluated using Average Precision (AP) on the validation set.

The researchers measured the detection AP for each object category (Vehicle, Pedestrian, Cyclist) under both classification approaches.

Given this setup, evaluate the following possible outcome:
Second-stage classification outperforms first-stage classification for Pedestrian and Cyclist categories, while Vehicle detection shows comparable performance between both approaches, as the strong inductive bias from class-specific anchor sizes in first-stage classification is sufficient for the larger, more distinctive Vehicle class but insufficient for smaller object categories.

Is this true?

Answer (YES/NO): YES